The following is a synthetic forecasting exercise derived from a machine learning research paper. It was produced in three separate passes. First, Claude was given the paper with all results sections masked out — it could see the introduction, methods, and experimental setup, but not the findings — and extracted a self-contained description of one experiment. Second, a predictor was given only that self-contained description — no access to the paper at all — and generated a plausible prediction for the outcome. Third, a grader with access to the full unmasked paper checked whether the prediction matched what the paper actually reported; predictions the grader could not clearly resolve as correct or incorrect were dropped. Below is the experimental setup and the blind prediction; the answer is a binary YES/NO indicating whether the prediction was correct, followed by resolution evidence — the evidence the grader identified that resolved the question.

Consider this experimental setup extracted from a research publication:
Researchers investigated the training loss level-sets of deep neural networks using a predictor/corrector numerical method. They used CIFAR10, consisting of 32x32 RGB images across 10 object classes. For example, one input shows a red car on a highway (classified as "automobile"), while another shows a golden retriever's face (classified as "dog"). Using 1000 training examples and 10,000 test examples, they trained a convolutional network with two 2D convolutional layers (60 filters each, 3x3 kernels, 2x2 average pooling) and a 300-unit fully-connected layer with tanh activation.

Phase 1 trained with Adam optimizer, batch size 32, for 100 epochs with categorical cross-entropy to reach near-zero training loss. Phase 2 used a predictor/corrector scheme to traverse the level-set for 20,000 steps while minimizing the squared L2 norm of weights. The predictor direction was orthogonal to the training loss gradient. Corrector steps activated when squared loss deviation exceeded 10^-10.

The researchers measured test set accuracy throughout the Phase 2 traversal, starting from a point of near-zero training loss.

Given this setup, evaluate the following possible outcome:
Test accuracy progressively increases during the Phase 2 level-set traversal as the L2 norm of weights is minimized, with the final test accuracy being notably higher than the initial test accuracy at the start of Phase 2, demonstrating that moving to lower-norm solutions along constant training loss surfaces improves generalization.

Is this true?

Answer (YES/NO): YES